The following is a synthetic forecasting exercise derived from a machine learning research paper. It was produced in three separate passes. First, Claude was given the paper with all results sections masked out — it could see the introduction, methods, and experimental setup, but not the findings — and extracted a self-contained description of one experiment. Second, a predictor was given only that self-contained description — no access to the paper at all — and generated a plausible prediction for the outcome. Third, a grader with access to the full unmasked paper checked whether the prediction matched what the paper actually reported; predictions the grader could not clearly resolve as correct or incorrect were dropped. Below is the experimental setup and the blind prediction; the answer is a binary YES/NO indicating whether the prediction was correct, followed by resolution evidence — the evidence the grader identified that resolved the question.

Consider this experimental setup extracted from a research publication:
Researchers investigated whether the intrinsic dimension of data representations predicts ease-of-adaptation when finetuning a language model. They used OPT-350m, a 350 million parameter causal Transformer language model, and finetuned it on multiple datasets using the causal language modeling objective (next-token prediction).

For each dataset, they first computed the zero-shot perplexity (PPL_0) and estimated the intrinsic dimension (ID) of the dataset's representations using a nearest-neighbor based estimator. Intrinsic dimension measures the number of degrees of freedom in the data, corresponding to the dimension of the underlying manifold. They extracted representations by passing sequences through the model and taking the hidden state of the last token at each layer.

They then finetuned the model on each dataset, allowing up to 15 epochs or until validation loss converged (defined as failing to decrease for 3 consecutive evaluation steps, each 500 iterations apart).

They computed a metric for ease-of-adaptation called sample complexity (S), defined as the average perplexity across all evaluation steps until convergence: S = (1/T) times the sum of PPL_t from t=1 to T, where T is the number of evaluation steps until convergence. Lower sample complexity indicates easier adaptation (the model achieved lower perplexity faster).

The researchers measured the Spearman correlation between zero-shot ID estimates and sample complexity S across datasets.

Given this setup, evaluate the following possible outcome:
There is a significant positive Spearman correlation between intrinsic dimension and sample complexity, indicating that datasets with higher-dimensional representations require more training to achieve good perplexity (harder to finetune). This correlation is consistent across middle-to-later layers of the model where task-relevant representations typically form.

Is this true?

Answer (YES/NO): YES